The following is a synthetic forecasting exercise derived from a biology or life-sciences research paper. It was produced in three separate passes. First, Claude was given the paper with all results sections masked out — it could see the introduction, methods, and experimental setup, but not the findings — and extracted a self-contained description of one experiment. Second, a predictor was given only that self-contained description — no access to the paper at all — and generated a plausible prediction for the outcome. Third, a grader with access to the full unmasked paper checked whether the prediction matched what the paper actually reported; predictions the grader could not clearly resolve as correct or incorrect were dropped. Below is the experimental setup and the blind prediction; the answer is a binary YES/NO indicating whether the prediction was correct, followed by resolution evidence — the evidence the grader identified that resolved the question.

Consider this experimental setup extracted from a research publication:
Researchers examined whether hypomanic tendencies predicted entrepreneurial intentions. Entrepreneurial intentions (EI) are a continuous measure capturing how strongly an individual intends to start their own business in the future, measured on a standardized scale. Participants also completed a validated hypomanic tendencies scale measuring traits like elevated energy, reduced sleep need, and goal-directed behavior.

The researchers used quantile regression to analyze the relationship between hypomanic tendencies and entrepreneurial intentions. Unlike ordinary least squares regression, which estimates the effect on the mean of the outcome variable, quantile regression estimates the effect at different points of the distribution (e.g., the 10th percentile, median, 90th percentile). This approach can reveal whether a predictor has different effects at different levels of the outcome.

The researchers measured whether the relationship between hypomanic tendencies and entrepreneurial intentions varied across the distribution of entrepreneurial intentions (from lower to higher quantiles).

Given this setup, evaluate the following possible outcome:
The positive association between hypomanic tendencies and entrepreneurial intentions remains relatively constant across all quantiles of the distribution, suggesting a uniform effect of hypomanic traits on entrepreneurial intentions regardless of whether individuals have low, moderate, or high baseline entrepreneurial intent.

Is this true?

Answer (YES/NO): NO